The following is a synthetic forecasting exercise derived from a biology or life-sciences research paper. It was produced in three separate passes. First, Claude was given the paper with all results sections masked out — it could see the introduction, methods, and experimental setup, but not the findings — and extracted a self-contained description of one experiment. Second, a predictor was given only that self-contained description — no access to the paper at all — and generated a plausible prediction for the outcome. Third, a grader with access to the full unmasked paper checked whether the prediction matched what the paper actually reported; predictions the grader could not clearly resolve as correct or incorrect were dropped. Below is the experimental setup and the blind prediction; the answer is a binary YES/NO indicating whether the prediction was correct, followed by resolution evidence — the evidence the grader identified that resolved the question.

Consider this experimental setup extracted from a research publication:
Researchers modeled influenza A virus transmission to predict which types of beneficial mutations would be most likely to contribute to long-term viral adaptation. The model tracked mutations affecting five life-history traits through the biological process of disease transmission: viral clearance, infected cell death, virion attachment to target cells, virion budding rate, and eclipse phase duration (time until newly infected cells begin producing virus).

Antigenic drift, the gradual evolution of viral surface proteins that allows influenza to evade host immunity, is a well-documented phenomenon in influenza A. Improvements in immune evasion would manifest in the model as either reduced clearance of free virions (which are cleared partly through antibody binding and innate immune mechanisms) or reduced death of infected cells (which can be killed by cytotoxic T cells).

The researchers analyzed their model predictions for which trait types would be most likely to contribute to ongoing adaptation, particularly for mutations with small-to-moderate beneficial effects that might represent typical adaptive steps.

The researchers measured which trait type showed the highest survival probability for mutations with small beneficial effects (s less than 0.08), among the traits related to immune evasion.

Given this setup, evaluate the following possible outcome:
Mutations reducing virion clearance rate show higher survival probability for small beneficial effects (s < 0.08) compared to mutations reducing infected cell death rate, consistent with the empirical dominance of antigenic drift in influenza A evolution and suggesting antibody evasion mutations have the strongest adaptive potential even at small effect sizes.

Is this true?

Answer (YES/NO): YES